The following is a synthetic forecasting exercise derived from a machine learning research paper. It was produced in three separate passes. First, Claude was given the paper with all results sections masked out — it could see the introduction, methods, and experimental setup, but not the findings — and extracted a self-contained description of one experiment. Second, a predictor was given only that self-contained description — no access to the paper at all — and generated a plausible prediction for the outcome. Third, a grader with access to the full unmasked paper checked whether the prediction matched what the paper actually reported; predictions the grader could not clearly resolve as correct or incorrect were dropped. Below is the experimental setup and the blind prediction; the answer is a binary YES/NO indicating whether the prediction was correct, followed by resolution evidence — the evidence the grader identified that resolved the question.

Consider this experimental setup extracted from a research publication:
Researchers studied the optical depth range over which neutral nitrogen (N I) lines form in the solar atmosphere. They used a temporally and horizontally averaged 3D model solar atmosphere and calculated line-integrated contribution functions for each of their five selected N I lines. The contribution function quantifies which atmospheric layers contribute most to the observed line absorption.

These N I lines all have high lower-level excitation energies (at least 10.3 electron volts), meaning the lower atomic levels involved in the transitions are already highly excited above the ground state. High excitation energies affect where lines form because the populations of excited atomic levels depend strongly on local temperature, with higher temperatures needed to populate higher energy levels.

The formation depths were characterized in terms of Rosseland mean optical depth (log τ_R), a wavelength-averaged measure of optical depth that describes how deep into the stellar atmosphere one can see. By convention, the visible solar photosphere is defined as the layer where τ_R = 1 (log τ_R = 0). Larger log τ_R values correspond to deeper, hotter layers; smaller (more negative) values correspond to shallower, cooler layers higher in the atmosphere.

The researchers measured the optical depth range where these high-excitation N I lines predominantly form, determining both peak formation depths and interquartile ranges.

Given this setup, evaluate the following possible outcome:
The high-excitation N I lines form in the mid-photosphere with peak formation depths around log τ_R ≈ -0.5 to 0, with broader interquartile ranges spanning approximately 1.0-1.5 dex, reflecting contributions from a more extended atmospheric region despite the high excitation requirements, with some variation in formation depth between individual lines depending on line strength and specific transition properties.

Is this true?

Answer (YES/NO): NO